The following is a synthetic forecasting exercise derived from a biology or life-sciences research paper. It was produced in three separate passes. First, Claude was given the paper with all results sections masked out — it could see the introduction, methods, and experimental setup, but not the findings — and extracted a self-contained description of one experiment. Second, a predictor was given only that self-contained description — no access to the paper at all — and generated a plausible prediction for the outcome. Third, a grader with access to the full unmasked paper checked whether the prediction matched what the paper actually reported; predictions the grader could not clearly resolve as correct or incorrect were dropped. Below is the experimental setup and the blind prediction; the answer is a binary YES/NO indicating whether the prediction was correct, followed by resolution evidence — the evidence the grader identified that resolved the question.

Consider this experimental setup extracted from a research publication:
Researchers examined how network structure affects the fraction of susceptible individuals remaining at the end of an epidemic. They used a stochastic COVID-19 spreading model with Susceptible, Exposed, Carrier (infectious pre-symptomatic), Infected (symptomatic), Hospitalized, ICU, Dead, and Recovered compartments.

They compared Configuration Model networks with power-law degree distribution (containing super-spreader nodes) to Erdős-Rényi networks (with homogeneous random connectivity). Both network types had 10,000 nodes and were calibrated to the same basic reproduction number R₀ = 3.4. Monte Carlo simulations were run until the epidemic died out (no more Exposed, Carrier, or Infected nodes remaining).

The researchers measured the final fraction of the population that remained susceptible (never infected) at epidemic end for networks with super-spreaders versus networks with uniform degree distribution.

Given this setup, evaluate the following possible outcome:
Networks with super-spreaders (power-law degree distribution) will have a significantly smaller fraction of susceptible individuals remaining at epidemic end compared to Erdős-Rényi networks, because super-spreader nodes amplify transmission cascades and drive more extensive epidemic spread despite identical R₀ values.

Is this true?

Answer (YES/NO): NO